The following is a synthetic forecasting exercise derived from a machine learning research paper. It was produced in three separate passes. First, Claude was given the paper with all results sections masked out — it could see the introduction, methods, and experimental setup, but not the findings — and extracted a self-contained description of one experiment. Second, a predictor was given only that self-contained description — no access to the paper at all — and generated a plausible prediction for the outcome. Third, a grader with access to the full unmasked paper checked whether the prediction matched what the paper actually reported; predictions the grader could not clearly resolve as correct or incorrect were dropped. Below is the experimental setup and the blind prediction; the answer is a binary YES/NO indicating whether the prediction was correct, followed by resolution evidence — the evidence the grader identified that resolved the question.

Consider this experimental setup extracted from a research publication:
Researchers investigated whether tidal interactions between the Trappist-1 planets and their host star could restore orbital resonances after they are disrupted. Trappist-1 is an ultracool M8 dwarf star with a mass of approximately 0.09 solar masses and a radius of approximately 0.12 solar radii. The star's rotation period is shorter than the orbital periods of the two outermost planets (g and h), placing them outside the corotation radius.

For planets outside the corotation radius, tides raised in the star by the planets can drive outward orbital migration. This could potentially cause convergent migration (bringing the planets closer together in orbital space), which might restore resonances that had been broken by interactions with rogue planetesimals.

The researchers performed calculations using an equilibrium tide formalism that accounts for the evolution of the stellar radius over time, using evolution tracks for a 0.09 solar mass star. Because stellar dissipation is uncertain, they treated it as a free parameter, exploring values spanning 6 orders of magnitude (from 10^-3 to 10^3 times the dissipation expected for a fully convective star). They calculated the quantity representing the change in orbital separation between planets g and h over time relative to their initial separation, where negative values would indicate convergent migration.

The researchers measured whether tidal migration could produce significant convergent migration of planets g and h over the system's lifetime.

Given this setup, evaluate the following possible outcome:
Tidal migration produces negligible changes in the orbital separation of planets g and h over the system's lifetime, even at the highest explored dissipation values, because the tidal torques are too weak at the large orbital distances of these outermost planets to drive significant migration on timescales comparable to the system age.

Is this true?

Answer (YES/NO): NO